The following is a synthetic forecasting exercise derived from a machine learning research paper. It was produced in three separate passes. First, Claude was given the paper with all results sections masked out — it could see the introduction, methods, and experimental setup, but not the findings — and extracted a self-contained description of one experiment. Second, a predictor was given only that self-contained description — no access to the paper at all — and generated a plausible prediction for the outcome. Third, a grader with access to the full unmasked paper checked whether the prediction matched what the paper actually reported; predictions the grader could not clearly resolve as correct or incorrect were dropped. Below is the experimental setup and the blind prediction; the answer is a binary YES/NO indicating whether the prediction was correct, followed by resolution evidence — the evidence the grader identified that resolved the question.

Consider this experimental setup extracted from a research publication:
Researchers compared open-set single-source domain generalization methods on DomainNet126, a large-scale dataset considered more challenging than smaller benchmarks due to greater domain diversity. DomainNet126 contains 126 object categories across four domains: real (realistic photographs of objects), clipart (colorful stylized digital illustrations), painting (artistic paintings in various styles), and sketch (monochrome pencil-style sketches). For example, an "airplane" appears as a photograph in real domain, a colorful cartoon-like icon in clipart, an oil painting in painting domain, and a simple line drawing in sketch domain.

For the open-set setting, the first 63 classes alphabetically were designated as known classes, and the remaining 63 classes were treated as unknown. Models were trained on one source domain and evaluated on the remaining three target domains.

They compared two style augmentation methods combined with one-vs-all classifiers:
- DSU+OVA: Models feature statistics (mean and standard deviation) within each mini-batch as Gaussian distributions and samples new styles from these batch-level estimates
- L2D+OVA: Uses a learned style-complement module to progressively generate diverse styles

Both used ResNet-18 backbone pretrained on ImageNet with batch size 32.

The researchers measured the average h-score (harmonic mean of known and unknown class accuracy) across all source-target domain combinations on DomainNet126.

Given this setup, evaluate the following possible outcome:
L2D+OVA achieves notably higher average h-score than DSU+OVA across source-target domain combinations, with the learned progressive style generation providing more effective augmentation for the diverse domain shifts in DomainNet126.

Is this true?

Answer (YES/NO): NO